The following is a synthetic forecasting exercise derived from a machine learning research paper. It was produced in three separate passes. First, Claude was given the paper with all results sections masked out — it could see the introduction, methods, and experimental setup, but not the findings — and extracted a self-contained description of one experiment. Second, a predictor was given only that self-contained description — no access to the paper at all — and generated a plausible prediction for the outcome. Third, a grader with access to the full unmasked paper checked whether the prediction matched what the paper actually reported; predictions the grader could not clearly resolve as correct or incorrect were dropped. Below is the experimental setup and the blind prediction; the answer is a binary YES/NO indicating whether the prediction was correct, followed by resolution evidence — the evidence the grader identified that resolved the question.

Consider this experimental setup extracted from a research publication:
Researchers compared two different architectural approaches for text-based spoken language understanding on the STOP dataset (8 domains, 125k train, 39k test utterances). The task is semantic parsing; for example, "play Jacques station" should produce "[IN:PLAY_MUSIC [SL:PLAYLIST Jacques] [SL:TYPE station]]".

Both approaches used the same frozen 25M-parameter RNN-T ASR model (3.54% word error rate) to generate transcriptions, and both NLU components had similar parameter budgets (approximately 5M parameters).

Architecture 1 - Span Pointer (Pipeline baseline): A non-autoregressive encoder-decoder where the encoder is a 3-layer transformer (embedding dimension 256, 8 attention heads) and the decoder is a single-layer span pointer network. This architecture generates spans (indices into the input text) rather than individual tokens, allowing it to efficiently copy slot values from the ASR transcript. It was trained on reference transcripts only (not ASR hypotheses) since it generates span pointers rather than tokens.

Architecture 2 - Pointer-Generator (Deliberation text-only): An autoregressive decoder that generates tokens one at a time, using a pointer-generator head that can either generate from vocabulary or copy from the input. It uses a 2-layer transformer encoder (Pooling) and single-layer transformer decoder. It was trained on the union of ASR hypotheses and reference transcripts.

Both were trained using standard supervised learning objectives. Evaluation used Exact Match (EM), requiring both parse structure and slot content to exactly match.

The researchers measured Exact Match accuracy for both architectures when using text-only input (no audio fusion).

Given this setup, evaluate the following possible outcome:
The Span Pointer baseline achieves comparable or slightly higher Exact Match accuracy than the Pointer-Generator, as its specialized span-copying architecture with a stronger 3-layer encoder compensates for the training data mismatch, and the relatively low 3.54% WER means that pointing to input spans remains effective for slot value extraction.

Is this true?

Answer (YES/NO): YES